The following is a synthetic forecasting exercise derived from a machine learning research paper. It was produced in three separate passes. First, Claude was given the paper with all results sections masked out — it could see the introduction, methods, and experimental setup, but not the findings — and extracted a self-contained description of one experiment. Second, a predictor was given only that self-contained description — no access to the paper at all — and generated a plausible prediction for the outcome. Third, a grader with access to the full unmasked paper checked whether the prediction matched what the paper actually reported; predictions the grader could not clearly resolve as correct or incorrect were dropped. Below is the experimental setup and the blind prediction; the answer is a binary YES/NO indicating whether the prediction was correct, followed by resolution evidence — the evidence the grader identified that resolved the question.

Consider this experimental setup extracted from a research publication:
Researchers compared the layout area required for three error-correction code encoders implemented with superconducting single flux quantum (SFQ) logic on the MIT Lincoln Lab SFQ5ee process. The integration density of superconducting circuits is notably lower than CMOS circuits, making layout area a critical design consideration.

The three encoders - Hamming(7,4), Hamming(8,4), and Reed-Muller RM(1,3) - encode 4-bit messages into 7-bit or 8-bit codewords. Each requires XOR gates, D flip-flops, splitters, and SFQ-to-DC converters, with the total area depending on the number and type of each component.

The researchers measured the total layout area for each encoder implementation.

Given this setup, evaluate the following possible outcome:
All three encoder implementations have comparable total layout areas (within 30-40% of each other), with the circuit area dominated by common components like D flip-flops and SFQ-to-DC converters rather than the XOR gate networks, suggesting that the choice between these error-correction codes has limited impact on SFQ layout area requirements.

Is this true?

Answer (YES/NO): NO